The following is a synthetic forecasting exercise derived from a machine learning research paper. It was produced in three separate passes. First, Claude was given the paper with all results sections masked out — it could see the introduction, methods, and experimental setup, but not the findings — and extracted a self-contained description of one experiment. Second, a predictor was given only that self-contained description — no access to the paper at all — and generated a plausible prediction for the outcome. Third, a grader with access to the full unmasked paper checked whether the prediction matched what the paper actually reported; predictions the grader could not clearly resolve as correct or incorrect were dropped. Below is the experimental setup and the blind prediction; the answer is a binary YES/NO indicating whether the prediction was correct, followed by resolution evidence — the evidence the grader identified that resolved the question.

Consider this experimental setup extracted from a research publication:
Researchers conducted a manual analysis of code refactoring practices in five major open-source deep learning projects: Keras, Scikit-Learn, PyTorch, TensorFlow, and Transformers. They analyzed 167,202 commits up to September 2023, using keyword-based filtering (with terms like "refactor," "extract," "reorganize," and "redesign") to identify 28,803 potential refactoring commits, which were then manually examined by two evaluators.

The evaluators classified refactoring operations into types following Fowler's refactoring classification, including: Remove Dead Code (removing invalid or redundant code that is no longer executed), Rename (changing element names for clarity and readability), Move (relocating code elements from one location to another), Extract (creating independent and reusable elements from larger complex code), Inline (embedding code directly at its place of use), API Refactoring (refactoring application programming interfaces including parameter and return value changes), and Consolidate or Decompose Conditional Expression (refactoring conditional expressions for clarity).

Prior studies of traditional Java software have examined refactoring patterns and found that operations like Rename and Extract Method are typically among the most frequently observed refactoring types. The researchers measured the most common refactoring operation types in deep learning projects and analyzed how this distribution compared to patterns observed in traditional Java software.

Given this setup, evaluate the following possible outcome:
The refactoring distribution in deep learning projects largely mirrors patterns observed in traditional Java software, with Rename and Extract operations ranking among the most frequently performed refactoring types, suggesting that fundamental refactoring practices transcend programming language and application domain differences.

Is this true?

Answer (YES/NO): NO